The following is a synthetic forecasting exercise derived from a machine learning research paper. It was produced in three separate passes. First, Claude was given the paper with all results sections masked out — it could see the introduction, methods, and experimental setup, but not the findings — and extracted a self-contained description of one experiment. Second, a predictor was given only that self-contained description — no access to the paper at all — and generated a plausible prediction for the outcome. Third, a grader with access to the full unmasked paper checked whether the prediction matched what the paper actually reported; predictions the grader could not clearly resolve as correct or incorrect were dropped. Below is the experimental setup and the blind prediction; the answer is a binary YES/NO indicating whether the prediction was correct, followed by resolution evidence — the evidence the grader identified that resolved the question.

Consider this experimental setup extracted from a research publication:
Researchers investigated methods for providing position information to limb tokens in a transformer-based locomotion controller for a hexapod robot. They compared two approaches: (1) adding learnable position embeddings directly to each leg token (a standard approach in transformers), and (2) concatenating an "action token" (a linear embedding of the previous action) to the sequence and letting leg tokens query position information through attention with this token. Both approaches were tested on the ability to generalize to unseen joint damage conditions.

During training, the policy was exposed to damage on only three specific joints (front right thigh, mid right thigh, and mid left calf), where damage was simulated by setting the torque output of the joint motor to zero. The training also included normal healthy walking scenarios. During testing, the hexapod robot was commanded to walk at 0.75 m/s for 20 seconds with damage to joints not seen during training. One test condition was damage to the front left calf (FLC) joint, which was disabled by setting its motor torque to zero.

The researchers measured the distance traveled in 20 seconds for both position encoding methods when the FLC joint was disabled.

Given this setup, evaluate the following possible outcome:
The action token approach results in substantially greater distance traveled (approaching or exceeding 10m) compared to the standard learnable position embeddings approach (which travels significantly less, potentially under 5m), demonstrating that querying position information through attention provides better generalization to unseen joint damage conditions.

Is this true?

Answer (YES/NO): YES